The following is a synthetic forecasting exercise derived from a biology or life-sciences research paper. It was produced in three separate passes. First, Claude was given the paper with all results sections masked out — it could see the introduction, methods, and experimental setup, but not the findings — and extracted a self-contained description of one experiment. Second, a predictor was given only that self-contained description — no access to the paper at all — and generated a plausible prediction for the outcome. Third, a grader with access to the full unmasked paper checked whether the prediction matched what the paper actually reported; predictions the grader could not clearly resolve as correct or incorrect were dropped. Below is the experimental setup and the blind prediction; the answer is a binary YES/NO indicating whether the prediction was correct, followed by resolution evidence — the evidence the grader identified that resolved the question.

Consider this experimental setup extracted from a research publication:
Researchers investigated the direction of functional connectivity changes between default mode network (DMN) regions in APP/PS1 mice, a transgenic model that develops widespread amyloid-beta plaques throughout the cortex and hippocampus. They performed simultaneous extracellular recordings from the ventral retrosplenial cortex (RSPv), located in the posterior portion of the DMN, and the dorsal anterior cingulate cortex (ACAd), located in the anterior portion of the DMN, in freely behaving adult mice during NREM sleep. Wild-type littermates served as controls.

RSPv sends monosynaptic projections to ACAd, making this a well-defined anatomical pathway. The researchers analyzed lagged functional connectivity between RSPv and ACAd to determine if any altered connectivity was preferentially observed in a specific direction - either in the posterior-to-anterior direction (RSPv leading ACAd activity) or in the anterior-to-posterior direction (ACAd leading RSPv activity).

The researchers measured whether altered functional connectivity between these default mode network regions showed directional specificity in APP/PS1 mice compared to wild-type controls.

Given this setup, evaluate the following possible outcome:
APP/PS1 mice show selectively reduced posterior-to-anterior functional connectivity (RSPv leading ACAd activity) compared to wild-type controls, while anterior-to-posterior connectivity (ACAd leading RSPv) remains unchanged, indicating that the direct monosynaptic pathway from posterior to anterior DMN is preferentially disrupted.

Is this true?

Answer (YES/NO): NO